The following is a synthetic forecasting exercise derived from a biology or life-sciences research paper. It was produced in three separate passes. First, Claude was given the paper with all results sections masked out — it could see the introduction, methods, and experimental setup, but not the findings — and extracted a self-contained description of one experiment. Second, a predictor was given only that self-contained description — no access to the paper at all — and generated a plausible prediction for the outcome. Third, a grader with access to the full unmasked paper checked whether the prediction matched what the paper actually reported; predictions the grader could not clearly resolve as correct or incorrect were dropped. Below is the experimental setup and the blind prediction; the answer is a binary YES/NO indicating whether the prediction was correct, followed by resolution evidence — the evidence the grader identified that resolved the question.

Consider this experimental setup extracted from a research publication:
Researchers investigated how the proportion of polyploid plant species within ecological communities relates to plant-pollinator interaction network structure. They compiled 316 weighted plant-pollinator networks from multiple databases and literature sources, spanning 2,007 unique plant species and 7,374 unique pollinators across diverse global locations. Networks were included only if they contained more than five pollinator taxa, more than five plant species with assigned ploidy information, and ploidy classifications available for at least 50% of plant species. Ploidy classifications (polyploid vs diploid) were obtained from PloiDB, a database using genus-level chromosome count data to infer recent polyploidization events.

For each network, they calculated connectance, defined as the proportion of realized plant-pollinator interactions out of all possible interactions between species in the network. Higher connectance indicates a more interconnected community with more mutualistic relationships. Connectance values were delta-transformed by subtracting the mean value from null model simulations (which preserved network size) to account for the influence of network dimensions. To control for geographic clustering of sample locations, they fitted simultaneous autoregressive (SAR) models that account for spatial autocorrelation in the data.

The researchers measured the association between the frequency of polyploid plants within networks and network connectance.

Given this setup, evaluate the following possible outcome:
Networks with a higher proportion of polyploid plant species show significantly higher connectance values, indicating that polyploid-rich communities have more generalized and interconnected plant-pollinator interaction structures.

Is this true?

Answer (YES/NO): NO